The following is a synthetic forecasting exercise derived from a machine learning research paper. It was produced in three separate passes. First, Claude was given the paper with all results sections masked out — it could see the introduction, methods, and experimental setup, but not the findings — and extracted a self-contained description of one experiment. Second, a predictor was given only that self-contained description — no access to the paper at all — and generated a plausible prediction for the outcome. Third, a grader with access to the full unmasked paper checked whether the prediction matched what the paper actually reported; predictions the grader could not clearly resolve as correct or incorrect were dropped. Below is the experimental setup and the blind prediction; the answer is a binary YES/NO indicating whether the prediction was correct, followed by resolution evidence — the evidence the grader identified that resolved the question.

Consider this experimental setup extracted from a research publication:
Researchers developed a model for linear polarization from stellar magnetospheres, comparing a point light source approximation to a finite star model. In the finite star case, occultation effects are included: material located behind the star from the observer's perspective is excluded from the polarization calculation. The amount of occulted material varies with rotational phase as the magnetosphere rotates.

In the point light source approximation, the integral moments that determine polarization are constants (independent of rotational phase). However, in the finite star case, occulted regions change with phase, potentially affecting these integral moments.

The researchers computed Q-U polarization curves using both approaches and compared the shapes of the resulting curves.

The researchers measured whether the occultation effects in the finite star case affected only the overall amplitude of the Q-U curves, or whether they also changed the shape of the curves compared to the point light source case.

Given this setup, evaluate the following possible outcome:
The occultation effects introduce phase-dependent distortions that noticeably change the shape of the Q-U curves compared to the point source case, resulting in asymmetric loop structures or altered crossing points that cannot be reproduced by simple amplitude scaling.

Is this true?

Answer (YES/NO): NO